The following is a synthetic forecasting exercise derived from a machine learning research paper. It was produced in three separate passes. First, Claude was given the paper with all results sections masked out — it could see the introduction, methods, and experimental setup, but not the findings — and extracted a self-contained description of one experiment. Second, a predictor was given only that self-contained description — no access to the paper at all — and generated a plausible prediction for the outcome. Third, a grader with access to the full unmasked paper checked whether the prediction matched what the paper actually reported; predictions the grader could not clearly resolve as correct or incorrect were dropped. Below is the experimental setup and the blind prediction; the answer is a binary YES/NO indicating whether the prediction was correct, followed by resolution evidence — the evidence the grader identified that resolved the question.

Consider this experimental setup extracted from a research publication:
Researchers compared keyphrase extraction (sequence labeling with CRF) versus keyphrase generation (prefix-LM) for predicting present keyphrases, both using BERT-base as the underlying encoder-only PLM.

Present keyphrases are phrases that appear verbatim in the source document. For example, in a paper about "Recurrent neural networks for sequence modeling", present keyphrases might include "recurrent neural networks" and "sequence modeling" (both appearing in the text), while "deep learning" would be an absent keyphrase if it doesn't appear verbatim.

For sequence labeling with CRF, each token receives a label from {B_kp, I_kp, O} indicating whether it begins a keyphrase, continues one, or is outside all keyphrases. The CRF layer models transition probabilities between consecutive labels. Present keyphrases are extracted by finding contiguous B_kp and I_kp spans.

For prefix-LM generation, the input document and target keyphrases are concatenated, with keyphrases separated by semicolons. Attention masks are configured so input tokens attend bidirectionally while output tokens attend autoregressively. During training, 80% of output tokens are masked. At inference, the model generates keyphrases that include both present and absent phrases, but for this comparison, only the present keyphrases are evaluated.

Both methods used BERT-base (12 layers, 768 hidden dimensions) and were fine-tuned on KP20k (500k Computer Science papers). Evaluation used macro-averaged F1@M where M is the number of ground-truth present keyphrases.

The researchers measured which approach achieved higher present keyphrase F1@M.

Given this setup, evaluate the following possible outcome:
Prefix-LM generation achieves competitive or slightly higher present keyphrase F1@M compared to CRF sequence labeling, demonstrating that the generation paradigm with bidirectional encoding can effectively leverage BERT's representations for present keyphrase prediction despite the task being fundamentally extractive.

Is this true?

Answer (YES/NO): NO